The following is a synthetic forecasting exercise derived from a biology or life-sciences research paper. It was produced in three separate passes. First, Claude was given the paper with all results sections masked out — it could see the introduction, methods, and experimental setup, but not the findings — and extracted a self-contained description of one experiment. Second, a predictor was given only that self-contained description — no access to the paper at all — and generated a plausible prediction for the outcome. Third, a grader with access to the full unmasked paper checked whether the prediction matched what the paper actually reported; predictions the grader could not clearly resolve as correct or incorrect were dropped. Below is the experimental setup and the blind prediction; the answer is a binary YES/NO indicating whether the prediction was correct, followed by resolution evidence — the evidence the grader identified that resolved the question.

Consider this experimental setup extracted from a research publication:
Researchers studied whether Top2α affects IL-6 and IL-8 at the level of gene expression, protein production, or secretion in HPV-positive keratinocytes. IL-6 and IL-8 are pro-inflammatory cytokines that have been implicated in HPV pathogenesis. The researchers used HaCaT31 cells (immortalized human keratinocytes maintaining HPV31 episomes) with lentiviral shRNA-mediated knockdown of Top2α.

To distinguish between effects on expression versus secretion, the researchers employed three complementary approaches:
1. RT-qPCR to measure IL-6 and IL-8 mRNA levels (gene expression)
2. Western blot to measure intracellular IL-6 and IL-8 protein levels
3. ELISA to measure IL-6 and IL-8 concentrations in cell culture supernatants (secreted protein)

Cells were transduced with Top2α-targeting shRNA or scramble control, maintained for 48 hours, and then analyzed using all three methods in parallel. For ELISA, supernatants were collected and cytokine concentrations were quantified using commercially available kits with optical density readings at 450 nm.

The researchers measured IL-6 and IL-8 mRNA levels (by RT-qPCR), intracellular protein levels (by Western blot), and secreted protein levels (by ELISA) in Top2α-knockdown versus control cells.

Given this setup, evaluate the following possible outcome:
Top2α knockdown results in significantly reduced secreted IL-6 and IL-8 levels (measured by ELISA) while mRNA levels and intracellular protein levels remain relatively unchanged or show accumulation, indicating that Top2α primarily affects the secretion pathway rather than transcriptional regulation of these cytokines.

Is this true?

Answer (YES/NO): YES